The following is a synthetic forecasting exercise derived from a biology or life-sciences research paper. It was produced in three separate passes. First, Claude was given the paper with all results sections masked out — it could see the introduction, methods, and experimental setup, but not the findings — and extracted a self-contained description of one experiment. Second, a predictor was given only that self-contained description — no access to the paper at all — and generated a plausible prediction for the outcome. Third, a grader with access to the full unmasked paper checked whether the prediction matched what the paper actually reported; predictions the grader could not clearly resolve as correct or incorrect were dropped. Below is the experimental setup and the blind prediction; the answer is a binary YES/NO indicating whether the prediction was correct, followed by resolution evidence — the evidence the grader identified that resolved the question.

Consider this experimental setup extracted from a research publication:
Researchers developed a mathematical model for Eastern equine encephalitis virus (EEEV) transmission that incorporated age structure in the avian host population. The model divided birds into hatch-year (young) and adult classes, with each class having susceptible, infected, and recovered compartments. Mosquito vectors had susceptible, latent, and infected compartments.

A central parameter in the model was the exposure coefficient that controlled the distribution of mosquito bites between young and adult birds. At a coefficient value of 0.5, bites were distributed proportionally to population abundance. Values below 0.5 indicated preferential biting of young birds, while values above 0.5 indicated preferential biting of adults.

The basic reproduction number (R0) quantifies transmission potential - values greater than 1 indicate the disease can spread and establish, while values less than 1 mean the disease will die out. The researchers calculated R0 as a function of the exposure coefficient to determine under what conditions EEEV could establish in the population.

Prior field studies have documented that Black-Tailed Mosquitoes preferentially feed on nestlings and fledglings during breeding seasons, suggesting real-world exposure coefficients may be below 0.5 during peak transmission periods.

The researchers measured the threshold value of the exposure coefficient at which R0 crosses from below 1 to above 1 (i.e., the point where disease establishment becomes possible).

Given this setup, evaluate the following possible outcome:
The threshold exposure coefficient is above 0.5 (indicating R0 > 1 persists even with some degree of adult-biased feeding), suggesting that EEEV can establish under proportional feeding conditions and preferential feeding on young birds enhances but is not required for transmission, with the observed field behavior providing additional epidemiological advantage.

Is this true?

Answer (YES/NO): NO